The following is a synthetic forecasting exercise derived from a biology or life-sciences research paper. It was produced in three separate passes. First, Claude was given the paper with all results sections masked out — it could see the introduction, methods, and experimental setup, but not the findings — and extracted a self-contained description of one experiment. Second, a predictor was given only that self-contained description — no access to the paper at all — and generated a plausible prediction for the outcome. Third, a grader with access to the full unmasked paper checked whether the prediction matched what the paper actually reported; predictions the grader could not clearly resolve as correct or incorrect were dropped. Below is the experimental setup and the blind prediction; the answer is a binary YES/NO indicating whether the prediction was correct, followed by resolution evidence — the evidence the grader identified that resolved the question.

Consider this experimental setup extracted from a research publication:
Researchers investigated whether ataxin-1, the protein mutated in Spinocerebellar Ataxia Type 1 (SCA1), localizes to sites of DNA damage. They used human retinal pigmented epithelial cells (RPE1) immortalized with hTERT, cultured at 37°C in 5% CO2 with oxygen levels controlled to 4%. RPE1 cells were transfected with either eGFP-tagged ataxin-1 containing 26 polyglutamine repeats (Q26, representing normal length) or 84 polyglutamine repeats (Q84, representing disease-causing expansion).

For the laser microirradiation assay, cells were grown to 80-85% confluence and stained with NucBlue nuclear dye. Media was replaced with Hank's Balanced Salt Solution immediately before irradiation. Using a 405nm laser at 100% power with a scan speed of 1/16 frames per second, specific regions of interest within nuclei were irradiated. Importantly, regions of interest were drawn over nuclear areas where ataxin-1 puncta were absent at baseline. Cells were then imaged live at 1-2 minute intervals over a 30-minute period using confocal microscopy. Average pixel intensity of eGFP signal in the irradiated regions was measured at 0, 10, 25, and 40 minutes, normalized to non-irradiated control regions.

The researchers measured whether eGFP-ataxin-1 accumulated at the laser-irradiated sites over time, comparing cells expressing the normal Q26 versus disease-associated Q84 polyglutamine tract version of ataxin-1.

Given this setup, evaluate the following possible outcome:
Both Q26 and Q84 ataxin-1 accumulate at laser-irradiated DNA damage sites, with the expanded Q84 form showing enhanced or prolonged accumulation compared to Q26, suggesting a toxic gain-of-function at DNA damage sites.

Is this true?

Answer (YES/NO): NO